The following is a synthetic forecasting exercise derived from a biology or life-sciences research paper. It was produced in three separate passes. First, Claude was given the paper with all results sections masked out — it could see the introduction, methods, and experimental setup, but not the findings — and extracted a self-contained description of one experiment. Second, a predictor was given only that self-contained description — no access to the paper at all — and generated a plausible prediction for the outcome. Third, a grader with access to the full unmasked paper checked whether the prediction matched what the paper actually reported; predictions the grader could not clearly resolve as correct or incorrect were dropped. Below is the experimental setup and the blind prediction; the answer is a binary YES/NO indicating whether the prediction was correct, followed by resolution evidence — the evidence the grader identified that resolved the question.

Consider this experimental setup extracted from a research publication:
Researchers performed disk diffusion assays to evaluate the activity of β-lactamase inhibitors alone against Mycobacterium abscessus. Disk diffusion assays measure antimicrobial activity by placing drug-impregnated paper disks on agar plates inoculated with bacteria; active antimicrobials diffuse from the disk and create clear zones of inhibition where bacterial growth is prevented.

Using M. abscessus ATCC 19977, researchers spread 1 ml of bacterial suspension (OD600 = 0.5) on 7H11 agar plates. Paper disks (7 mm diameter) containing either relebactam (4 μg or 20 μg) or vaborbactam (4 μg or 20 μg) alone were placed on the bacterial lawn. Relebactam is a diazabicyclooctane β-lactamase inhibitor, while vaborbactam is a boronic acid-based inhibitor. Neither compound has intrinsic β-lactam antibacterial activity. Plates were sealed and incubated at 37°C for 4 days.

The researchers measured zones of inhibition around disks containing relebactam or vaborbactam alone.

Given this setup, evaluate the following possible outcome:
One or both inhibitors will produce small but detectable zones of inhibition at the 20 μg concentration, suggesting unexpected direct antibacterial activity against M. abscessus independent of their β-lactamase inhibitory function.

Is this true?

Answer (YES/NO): NO